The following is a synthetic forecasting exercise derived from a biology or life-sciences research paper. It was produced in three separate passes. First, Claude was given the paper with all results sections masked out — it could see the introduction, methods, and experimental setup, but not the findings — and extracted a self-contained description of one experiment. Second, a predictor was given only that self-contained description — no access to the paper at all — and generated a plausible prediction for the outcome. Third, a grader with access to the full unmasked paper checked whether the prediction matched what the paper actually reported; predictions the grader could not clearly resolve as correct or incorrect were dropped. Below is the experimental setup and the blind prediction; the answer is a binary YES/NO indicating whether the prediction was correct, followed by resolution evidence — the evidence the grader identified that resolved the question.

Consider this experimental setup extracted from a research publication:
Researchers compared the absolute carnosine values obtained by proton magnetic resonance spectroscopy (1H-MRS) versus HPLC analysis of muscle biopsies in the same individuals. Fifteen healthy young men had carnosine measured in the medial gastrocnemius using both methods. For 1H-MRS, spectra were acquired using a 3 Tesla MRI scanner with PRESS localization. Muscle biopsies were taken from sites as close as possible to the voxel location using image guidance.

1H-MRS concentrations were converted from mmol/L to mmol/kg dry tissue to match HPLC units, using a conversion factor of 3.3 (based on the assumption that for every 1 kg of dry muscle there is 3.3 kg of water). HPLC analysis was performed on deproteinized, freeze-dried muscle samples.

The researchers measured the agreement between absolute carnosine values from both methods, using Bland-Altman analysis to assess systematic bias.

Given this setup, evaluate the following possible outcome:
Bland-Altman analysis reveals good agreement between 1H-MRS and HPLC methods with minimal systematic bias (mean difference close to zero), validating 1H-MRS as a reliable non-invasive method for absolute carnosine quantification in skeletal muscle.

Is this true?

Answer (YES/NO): NO